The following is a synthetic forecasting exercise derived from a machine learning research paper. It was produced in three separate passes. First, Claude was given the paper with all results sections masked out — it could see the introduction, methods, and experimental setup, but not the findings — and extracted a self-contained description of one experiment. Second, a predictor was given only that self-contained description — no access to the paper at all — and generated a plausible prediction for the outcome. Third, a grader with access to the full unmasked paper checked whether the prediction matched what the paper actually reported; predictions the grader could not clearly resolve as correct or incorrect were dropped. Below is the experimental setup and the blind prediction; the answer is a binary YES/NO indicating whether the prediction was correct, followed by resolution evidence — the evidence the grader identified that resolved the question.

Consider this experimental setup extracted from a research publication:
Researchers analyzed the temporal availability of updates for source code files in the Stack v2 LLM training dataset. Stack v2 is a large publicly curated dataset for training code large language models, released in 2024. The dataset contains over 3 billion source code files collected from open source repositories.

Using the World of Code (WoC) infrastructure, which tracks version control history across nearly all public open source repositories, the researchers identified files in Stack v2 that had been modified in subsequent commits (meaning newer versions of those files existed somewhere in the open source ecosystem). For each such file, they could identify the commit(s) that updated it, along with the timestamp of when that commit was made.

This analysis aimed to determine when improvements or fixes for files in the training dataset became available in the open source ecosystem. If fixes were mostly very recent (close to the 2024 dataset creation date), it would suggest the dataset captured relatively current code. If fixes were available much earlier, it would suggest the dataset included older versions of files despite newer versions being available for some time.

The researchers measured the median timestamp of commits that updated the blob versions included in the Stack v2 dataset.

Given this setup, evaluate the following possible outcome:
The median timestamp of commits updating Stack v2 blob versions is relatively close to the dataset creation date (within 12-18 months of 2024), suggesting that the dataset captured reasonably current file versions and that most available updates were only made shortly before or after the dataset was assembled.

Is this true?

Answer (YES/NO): NO